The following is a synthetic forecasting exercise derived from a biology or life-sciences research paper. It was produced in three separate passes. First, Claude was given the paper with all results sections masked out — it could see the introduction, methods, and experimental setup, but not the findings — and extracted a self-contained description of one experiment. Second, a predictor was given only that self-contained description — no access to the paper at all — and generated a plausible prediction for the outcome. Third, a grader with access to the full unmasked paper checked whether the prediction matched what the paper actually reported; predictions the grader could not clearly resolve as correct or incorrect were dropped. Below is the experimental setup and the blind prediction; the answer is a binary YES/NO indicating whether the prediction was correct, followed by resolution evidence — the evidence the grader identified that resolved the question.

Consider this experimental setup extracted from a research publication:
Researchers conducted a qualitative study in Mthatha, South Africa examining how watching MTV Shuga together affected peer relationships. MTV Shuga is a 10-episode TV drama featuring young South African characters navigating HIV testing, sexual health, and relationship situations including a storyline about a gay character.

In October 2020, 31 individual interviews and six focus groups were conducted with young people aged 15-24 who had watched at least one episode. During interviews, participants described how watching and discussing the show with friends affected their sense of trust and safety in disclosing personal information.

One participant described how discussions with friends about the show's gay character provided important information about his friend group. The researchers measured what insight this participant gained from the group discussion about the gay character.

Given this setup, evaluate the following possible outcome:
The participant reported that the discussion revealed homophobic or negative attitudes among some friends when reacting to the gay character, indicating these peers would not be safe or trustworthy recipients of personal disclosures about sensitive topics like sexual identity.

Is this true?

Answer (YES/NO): YES